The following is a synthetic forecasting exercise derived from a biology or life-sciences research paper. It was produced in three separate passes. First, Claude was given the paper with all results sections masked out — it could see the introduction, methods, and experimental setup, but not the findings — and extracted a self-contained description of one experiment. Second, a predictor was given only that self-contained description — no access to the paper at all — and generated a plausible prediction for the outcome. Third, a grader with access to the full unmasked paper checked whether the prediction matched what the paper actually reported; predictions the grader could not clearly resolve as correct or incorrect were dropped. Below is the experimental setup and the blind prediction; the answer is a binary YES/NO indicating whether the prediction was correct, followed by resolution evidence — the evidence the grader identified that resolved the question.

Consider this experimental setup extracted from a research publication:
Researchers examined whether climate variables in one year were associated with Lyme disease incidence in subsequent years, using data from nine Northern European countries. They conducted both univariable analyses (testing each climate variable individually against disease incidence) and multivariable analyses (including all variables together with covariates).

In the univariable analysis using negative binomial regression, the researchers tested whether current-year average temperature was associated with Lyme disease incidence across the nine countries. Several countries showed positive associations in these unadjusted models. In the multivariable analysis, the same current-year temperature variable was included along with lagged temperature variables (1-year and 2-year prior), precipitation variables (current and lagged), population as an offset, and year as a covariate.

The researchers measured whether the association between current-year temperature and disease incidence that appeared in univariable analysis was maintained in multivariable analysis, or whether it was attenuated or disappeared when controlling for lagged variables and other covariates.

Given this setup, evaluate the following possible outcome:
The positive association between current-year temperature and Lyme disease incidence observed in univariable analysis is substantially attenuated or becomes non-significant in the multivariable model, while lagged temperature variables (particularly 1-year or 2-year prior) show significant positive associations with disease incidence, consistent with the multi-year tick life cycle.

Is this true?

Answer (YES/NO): YES